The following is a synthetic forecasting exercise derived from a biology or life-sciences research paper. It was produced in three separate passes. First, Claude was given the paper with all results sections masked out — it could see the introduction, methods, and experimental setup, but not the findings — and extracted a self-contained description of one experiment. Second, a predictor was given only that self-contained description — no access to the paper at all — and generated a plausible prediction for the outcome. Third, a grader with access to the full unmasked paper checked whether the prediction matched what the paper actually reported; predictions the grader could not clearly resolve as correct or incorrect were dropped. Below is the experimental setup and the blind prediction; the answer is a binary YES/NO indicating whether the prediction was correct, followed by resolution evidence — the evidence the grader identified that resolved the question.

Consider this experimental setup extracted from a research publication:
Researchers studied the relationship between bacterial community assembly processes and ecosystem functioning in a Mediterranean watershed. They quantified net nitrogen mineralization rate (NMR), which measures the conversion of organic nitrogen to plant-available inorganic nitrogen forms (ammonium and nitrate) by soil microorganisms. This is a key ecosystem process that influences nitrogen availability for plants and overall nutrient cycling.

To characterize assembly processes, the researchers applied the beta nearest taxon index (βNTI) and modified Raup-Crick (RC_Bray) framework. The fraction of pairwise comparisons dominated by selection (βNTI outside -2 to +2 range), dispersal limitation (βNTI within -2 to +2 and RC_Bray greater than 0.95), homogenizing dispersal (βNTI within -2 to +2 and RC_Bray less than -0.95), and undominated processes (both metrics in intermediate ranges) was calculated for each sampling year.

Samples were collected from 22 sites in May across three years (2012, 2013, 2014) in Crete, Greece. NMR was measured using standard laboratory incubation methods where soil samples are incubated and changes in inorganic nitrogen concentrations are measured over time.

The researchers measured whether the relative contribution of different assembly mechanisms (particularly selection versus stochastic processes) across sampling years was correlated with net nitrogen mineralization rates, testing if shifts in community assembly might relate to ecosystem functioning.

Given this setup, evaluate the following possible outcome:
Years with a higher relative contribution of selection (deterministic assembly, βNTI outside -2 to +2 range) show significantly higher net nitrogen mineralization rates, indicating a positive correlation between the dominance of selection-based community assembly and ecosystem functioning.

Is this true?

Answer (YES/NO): NO